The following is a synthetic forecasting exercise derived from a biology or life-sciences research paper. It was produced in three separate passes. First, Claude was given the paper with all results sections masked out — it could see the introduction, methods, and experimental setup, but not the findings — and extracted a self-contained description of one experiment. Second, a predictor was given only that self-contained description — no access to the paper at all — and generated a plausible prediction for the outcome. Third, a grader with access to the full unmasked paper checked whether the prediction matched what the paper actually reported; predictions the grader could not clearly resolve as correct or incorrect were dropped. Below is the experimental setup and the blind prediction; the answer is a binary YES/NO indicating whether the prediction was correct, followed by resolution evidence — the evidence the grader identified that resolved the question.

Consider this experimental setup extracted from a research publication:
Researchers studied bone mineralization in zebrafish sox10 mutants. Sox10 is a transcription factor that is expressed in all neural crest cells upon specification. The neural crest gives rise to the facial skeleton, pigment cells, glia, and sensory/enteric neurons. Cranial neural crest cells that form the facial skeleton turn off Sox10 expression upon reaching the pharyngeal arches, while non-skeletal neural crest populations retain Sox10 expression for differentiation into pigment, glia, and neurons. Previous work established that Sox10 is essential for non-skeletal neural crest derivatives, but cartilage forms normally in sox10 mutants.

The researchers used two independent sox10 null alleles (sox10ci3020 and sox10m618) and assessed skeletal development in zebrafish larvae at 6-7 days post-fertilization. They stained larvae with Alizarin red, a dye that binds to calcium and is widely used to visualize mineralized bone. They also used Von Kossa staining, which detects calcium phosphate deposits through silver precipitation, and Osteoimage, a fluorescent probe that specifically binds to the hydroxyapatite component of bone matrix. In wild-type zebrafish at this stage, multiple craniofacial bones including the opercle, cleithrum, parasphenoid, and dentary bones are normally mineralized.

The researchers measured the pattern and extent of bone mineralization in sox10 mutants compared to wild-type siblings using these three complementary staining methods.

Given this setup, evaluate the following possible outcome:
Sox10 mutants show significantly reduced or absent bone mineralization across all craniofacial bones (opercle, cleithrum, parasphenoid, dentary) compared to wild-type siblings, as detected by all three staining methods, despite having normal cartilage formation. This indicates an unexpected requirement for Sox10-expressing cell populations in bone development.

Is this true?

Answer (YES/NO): YES